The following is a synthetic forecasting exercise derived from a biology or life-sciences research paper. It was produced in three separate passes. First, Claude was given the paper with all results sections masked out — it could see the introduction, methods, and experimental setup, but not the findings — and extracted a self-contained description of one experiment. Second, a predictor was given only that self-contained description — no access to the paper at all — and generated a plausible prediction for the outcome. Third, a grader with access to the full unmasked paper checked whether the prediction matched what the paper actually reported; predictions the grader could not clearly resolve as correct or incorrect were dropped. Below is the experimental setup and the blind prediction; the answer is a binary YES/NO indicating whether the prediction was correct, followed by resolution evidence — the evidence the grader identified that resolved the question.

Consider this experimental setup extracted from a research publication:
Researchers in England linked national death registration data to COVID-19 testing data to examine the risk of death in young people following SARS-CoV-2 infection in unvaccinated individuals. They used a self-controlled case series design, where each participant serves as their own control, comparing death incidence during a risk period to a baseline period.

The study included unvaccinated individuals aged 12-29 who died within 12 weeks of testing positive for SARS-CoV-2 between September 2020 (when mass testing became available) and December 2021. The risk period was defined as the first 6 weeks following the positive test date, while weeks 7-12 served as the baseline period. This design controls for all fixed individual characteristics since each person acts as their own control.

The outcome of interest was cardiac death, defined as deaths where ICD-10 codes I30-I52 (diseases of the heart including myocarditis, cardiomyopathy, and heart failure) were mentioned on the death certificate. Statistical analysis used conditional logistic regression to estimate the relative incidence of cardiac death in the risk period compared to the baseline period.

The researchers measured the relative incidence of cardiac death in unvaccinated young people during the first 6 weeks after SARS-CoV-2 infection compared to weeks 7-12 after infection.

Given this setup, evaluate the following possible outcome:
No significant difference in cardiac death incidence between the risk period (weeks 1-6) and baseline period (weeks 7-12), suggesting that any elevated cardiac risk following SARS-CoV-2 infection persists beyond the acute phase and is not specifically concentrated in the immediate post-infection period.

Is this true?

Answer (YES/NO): NO